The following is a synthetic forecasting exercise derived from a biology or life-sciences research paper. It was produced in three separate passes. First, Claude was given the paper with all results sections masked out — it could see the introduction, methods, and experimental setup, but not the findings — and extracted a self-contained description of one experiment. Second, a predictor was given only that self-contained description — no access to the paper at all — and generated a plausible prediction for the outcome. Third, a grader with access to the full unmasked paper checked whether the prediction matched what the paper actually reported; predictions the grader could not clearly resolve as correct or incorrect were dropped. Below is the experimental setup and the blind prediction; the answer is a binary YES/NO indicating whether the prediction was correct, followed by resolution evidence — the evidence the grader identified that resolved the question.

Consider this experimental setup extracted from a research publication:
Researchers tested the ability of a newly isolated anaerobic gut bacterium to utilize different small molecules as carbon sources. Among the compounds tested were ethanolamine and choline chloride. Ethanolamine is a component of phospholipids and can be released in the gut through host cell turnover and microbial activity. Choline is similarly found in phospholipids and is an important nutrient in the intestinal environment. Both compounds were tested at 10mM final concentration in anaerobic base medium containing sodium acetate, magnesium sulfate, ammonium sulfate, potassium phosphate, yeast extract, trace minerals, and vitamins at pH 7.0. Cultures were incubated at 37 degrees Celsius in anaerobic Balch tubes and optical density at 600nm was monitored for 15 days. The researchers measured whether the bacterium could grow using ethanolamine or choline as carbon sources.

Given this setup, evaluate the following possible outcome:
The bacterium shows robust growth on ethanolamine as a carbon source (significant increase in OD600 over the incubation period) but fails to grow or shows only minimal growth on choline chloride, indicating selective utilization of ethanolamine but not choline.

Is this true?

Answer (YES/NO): NO